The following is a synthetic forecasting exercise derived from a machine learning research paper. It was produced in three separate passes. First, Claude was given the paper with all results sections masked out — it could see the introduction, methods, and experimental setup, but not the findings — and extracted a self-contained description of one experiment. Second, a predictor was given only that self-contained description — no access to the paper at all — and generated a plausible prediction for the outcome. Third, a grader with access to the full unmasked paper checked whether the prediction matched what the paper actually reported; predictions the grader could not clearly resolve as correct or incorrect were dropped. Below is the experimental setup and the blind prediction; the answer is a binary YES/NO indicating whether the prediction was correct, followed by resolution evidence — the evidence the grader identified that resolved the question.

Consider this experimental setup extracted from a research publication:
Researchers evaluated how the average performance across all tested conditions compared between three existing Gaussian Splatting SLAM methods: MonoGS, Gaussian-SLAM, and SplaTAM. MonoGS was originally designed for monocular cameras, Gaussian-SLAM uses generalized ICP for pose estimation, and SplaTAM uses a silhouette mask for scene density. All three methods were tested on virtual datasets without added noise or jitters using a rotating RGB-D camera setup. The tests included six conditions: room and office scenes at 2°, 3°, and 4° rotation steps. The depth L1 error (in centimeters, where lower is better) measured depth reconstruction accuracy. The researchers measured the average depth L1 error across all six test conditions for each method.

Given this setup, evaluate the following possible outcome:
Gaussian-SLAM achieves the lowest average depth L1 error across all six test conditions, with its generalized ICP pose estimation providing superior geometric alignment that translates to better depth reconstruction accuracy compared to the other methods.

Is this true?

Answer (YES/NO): NO